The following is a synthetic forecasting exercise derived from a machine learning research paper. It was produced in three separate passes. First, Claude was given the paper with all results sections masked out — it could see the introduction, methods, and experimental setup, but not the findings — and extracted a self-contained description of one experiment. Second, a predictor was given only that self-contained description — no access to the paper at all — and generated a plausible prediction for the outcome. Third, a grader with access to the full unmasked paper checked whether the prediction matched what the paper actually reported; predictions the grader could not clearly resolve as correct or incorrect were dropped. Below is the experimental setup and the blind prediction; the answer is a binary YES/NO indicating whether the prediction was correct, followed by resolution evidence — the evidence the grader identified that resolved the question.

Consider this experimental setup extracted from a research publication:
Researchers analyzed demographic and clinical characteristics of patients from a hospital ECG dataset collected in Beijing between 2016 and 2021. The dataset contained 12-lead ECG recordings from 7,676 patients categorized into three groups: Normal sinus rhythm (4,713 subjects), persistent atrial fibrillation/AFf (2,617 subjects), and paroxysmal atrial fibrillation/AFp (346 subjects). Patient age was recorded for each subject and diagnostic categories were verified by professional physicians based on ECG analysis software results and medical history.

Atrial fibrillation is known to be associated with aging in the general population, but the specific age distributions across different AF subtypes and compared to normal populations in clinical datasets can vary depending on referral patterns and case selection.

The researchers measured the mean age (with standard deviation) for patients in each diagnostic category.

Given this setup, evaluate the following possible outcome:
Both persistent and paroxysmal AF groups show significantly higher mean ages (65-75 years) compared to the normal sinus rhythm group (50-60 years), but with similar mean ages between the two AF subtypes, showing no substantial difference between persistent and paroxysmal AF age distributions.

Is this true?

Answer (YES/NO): YES